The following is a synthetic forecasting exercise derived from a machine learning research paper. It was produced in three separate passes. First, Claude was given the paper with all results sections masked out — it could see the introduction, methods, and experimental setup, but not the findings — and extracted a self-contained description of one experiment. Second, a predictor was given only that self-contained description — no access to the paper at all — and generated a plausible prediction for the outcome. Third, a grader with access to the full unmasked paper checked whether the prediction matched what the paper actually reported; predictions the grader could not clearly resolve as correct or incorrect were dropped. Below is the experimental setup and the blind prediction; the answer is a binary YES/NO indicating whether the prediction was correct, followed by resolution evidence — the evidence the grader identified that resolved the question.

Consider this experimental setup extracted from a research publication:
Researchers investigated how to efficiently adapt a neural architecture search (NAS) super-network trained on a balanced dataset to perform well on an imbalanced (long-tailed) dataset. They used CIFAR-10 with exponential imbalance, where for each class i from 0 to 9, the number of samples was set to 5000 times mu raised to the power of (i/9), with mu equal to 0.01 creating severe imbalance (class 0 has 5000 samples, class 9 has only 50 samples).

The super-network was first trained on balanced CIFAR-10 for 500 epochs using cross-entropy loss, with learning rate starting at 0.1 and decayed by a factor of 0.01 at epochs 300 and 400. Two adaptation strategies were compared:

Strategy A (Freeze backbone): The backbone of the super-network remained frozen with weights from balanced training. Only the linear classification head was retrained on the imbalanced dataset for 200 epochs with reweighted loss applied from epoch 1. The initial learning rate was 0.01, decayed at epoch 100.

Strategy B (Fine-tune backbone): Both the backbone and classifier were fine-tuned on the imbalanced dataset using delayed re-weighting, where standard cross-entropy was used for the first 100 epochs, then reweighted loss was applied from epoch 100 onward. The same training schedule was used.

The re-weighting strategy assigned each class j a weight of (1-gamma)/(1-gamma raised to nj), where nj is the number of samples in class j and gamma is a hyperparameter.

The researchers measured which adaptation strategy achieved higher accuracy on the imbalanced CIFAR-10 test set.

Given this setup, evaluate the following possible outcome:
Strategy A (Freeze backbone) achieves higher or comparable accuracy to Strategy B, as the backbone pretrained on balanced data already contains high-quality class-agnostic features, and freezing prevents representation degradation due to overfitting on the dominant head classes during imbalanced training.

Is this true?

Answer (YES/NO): YES